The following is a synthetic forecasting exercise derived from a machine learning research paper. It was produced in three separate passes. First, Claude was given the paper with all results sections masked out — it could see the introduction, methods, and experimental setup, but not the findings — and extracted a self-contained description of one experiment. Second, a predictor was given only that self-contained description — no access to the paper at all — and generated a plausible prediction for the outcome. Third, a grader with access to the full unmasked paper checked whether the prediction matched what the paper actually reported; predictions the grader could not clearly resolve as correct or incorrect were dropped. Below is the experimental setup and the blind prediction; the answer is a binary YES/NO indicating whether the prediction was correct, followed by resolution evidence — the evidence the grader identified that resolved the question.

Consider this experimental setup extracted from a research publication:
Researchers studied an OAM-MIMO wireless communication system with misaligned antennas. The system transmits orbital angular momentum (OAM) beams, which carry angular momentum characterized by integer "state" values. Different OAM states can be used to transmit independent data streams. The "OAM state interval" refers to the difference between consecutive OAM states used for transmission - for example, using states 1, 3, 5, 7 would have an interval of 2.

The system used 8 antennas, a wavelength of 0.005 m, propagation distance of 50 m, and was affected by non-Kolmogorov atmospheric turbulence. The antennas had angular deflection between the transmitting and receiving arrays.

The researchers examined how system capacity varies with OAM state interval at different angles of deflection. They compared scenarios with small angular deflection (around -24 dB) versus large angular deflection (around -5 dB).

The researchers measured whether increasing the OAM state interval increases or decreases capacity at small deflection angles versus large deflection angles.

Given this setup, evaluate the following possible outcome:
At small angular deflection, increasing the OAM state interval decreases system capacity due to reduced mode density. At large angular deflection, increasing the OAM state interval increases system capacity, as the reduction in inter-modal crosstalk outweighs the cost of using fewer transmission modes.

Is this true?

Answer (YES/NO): YES